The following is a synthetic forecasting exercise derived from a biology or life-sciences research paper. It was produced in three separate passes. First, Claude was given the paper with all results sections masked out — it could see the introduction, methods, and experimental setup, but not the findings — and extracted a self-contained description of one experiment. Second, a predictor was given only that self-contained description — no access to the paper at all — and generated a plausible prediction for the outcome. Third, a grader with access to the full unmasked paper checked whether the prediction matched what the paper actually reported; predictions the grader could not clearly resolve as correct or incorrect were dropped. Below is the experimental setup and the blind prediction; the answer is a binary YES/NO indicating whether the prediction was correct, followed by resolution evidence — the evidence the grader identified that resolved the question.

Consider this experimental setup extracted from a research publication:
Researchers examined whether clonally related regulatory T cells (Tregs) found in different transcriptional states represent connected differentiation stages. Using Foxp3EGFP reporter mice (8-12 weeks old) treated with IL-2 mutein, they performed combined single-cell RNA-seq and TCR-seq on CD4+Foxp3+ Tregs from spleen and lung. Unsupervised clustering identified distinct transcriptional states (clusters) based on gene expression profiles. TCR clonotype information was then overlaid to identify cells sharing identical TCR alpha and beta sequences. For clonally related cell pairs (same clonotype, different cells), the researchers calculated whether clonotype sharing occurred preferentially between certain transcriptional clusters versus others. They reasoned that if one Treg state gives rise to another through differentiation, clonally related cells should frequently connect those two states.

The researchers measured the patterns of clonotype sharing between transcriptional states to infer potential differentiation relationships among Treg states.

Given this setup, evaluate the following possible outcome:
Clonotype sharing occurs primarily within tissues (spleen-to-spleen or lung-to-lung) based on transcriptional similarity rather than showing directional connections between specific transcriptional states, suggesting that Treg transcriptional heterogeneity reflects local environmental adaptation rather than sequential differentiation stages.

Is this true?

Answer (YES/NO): NO